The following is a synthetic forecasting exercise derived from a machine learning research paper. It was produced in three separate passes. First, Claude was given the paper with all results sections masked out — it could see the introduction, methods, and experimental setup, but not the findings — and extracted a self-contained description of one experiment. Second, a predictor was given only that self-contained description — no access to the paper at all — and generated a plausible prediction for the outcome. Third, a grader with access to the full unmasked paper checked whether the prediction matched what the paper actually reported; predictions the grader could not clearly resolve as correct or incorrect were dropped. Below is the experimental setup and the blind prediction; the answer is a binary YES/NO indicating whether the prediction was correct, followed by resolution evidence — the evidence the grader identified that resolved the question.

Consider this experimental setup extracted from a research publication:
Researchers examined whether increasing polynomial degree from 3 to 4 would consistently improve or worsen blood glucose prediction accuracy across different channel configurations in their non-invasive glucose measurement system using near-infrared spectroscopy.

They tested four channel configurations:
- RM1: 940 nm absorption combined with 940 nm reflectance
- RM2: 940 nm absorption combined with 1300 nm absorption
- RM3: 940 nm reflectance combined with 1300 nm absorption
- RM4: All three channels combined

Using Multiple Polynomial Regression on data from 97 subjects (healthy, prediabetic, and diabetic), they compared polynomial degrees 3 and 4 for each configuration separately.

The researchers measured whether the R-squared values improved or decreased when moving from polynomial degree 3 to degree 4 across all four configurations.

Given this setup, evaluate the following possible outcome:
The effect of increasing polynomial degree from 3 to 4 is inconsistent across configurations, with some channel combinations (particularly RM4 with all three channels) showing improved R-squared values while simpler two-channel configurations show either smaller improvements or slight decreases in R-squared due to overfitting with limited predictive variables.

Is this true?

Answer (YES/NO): NO